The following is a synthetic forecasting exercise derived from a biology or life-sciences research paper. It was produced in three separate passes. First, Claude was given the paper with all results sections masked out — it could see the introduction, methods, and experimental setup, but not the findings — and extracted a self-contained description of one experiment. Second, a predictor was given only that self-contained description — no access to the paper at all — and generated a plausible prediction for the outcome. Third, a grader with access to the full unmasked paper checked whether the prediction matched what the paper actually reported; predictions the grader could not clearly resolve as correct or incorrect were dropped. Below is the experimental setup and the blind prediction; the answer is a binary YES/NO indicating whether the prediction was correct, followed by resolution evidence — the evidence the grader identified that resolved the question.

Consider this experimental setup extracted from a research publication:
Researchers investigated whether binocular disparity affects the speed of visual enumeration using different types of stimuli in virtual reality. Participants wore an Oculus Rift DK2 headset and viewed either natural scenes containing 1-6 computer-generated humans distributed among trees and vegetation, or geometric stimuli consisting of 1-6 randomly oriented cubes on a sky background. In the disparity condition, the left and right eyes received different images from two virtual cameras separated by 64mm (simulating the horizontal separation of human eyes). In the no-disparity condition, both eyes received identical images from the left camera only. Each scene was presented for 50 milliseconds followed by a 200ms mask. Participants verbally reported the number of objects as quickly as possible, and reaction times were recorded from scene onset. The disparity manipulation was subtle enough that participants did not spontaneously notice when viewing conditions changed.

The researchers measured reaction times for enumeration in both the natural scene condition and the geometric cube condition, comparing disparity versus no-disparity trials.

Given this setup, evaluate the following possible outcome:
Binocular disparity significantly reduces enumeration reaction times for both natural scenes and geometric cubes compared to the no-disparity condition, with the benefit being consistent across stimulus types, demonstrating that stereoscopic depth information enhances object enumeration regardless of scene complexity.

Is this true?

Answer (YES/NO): NO